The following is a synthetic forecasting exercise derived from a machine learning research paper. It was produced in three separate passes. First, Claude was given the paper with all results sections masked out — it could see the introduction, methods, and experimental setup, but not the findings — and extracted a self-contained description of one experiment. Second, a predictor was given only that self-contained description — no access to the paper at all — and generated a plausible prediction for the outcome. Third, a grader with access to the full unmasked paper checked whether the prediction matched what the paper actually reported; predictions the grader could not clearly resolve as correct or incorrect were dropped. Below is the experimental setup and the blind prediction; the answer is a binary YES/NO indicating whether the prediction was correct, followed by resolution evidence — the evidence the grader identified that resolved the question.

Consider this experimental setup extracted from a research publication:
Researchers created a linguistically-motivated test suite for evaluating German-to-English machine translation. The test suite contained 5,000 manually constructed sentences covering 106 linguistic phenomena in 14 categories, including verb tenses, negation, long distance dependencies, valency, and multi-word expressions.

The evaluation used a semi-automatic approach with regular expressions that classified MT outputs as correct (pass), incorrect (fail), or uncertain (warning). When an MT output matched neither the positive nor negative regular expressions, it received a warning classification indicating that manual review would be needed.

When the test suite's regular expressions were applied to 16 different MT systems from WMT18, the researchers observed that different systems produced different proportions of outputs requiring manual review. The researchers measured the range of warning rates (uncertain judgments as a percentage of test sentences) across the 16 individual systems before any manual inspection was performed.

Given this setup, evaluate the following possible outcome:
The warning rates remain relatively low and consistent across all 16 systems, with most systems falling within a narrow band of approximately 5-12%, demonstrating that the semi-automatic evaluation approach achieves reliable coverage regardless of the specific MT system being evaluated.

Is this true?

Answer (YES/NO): NO